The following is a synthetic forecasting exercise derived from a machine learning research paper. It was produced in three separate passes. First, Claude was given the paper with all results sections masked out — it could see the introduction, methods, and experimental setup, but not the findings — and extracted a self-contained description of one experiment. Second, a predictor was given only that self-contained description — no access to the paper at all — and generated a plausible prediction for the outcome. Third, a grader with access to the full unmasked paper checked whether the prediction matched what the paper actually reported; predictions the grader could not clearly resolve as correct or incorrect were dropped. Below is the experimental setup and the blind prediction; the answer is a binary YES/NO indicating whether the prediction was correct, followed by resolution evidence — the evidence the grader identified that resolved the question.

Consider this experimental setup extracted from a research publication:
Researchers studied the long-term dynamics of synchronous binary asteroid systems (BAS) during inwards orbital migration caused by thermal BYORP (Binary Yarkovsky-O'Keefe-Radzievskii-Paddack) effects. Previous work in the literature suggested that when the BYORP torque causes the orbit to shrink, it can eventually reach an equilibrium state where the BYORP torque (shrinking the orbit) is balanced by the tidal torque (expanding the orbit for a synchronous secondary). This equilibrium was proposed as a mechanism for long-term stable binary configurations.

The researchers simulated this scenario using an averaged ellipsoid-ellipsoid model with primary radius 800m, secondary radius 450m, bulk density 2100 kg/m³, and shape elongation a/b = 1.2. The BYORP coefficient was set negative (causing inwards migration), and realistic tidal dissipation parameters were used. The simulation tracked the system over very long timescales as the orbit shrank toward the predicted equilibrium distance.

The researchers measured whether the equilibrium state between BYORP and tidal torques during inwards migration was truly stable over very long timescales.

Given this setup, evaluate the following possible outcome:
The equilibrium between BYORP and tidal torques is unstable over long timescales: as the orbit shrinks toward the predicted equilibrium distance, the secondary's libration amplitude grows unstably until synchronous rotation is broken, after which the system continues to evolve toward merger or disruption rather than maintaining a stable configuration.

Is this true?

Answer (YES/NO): YES